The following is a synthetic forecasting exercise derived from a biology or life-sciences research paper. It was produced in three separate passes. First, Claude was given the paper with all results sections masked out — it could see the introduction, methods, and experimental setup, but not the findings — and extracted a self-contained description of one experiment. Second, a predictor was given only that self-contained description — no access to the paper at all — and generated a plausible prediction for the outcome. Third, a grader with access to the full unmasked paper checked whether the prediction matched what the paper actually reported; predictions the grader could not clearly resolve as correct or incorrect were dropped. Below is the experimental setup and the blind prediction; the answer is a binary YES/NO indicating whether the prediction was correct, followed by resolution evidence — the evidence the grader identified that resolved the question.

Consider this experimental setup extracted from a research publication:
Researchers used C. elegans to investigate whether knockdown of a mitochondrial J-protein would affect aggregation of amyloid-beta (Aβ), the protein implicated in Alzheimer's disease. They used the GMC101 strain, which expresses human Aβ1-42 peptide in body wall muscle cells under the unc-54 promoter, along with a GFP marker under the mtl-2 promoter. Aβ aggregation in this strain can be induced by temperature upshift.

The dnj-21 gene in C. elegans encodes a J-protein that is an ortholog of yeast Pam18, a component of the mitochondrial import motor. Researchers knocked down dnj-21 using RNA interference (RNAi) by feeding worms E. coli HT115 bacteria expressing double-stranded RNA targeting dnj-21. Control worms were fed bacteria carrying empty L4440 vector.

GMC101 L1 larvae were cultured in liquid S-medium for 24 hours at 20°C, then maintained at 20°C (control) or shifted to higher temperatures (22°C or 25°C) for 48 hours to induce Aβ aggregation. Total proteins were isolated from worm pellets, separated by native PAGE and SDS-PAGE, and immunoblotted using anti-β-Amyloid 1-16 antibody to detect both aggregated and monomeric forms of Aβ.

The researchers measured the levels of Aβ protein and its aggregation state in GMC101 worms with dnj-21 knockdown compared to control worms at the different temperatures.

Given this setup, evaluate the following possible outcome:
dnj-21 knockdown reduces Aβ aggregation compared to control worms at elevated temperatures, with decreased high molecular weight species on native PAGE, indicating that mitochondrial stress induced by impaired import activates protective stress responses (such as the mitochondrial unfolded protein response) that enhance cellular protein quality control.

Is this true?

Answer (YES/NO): NO